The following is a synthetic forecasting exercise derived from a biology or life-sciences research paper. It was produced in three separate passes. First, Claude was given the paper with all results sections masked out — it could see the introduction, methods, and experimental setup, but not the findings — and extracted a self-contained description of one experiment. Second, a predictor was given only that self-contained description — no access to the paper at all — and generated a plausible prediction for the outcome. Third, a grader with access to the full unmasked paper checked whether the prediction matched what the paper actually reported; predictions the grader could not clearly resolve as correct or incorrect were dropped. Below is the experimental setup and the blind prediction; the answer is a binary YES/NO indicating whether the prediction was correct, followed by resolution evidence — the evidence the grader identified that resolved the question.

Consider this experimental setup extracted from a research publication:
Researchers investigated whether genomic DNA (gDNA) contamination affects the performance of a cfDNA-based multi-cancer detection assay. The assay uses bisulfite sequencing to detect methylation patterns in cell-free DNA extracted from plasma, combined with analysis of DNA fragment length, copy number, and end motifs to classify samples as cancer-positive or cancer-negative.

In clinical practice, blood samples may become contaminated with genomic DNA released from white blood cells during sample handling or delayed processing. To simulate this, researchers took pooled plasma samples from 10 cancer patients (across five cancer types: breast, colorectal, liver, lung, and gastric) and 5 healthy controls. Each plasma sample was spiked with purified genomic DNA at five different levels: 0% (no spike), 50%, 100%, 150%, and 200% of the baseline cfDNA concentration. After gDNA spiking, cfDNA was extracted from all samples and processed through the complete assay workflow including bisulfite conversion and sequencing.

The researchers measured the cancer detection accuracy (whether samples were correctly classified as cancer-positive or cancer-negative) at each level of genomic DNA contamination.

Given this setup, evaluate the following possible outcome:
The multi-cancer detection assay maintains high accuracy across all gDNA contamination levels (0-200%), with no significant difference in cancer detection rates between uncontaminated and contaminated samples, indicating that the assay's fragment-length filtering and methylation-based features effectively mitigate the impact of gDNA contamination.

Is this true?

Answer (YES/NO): NO